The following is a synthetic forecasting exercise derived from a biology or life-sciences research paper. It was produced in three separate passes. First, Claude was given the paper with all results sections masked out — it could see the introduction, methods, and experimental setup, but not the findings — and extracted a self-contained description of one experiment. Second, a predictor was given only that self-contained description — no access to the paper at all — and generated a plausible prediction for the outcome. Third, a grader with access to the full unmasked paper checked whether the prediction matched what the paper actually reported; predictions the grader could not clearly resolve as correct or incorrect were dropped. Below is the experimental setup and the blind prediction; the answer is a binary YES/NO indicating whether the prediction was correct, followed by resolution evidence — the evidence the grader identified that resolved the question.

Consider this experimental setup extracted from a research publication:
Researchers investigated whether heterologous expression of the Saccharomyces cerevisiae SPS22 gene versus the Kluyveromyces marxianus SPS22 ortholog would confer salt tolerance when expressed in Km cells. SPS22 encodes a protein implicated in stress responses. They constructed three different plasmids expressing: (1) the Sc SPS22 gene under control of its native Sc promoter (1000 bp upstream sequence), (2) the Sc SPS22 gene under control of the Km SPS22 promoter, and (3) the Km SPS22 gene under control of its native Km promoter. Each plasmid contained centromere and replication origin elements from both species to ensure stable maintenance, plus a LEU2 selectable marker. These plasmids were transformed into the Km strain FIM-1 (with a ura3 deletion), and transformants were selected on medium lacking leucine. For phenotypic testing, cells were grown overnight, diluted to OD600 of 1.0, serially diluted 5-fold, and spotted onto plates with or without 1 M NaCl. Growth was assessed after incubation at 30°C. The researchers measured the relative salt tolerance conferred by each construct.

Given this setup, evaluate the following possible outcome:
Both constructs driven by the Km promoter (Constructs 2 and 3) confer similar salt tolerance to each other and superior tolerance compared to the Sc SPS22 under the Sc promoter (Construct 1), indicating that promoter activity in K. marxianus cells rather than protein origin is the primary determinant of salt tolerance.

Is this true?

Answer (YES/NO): NO